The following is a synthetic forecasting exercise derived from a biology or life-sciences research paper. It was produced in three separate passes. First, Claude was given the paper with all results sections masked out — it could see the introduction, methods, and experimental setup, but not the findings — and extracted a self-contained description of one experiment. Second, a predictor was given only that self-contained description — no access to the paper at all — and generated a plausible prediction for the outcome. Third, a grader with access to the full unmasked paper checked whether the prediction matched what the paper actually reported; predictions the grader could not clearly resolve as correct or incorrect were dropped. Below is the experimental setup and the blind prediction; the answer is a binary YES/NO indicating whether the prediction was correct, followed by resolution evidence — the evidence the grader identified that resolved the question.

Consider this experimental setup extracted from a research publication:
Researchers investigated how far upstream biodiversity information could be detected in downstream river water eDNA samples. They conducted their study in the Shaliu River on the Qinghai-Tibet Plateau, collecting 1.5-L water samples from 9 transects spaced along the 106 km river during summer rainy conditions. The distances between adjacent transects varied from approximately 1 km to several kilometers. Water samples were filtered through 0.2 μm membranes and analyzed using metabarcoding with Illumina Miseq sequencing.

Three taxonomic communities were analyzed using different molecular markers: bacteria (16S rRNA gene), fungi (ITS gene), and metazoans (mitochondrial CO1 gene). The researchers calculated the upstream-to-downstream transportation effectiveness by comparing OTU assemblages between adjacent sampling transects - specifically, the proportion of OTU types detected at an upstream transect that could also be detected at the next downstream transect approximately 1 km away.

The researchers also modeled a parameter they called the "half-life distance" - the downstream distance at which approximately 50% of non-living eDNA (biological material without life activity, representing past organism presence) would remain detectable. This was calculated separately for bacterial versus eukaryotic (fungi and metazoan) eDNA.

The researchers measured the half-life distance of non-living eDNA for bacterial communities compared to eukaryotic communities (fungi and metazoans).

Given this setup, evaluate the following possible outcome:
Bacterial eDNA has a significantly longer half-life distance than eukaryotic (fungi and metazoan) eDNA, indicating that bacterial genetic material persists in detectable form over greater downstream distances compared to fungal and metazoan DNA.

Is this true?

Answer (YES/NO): YES